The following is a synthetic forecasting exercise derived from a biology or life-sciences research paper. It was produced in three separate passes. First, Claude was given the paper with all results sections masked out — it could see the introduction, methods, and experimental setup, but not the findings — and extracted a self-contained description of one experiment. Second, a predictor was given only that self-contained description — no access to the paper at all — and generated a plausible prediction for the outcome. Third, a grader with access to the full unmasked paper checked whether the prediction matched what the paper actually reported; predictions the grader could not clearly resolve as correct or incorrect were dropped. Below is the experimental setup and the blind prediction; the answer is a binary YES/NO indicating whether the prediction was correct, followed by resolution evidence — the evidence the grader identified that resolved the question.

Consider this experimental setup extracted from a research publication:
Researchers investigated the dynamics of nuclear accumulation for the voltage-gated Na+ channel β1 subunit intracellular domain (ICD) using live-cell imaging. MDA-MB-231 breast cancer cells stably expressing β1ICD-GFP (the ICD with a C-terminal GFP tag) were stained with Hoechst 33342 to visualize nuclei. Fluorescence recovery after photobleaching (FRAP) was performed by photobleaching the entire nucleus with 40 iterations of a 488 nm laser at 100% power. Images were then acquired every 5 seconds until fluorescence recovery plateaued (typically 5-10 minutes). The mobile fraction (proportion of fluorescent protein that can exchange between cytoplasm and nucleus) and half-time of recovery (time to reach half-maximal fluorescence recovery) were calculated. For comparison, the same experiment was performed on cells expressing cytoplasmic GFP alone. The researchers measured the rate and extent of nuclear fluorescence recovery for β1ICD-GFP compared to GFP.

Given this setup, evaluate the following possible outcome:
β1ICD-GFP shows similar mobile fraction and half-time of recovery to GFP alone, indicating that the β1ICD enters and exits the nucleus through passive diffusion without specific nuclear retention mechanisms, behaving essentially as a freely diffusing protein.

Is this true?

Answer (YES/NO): NO